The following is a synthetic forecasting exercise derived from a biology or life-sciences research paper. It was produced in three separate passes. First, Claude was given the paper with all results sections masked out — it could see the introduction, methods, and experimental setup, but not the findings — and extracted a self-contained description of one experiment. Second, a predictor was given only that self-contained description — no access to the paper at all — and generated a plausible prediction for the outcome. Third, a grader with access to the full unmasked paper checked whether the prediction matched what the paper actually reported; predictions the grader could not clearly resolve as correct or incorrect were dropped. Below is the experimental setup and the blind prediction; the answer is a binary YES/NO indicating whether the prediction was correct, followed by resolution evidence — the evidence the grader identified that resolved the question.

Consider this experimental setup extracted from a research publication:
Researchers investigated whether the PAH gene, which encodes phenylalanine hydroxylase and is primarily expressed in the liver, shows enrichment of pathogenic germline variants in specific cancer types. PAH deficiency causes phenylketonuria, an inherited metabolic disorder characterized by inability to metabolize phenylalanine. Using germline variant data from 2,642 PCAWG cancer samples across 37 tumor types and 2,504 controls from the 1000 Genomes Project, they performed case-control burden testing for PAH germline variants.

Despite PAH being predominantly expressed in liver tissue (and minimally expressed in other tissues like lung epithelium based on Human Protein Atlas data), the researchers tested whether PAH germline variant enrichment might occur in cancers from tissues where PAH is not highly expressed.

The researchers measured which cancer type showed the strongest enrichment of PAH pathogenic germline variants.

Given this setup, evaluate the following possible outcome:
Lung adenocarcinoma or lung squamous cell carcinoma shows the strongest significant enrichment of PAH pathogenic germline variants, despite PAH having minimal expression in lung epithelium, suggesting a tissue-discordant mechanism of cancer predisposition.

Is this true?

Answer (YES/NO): YES